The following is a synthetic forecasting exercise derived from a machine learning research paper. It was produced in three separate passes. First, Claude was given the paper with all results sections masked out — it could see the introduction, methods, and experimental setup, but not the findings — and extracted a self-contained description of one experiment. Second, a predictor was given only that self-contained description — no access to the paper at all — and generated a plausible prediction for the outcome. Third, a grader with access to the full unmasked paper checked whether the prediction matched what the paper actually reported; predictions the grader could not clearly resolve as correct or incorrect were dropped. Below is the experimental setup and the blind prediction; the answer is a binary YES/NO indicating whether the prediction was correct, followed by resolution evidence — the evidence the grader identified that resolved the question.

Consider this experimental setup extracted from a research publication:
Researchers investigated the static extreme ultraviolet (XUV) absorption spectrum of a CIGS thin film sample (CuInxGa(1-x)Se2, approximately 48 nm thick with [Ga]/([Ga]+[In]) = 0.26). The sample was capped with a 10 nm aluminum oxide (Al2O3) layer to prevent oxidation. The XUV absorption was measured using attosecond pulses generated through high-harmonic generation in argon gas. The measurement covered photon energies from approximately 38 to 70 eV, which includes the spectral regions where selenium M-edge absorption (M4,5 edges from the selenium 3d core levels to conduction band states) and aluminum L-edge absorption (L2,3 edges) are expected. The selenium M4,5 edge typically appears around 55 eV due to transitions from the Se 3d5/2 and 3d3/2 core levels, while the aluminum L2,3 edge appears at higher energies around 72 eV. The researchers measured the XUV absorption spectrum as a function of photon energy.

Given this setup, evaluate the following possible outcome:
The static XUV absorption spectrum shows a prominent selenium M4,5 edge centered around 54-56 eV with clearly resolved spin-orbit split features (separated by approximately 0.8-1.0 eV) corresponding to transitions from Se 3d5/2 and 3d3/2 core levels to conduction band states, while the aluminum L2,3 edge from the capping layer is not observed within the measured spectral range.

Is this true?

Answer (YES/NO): NO